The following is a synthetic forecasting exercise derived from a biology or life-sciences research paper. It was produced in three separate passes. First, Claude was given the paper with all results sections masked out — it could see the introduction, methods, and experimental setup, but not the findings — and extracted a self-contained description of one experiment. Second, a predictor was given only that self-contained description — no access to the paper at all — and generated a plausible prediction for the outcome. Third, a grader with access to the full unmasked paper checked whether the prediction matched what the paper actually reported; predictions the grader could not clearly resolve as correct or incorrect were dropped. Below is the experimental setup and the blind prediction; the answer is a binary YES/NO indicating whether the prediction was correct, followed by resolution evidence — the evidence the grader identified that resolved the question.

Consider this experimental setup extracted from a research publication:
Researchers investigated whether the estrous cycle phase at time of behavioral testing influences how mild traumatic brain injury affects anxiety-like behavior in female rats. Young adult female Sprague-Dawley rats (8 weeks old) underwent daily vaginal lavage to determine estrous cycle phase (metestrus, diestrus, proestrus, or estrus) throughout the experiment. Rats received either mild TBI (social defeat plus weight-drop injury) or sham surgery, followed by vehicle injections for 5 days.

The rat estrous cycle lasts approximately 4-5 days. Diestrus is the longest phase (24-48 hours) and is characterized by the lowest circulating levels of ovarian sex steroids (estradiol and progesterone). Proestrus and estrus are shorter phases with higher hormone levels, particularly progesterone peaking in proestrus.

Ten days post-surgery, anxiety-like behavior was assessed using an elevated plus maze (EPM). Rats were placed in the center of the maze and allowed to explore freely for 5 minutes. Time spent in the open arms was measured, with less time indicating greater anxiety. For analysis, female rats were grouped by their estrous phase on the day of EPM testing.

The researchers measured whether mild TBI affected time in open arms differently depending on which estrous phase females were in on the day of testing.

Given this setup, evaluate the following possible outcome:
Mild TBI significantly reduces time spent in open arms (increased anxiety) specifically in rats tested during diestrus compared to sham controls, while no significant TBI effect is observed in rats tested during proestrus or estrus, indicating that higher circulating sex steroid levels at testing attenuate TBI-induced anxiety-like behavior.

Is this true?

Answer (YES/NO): YES